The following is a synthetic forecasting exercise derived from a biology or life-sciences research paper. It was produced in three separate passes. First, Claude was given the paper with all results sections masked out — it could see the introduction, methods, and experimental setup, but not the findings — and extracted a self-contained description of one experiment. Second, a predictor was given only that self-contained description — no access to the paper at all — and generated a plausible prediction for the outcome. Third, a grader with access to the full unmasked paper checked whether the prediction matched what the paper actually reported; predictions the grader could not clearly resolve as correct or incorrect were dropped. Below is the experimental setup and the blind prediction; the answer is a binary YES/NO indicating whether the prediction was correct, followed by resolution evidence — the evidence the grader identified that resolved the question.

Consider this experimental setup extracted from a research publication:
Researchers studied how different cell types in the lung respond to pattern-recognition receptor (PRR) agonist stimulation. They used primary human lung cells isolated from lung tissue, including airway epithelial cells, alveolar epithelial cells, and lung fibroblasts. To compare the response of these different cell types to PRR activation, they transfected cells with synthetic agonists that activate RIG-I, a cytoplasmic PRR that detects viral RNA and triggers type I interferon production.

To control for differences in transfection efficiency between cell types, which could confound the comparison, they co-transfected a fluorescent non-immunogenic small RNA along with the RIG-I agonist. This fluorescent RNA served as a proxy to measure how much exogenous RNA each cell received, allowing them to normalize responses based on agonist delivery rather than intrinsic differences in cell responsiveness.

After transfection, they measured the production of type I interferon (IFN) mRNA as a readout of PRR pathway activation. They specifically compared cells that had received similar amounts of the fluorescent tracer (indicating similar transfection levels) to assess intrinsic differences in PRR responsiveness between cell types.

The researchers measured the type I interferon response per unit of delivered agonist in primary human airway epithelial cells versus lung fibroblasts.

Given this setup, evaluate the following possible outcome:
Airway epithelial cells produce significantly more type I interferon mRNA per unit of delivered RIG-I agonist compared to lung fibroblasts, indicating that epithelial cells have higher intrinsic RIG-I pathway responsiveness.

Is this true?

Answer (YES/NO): NO